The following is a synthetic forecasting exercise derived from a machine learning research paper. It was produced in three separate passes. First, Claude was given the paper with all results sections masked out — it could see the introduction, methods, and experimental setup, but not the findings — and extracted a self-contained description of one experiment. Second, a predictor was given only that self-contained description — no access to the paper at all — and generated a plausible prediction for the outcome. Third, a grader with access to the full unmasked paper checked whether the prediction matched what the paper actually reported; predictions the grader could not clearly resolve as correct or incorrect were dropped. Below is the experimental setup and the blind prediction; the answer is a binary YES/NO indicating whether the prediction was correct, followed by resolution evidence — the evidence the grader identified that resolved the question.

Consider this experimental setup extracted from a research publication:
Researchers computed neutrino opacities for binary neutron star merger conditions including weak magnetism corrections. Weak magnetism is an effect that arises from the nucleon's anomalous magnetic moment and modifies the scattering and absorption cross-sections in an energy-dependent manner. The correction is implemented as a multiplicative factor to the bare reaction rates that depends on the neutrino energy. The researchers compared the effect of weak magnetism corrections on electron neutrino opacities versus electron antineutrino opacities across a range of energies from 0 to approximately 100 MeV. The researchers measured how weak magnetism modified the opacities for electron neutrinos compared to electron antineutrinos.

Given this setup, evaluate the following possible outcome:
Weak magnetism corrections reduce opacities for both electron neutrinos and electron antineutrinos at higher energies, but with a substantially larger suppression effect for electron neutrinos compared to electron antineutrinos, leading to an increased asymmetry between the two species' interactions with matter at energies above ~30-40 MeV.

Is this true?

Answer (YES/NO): NO